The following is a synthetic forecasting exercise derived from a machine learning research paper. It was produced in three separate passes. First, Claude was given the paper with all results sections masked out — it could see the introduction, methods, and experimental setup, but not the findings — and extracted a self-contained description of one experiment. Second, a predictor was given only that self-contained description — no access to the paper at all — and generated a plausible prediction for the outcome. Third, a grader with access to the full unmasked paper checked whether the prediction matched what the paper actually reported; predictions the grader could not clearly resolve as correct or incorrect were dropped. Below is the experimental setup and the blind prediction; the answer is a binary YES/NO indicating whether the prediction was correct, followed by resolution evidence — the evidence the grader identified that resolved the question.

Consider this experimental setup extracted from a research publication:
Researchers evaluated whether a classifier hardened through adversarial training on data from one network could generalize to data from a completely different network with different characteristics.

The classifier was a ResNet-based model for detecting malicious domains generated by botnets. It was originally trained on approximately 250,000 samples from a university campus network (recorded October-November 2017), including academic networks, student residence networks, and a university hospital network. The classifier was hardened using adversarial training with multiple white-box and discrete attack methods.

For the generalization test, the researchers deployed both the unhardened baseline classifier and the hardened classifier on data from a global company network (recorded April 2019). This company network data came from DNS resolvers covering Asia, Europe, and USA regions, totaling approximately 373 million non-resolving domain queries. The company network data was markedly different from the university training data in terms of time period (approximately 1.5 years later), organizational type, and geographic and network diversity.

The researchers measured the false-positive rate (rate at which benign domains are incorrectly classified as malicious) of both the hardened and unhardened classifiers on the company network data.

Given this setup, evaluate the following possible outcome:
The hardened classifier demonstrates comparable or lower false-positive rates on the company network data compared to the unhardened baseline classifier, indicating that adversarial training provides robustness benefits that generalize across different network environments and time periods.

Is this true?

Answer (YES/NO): YES